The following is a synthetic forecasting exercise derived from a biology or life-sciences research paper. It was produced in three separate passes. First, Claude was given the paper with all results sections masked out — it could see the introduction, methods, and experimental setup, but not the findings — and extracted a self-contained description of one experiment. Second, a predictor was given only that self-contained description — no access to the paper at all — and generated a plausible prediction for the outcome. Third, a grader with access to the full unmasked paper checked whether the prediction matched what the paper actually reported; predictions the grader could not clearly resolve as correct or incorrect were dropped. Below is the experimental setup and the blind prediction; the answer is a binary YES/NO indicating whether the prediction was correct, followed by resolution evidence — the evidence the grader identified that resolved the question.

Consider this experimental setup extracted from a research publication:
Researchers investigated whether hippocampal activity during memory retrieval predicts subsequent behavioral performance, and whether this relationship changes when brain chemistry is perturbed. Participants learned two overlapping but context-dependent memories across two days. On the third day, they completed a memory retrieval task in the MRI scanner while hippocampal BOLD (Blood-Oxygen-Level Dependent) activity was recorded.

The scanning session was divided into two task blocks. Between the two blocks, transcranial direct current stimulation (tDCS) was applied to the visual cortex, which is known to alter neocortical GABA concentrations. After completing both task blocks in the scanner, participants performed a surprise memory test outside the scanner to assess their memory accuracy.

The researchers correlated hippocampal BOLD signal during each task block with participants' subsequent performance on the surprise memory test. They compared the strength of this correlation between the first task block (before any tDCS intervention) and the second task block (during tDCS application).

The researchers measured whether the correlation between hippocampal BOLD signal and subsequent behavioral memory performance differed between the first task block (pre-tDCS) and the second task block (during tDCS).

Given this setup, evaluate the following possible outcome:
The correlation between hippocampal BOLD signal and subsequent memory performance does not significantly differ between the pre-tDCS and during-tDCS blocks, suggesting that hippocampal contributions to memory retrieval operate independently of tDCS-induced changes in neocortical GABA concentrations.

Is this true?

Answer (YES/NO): NO